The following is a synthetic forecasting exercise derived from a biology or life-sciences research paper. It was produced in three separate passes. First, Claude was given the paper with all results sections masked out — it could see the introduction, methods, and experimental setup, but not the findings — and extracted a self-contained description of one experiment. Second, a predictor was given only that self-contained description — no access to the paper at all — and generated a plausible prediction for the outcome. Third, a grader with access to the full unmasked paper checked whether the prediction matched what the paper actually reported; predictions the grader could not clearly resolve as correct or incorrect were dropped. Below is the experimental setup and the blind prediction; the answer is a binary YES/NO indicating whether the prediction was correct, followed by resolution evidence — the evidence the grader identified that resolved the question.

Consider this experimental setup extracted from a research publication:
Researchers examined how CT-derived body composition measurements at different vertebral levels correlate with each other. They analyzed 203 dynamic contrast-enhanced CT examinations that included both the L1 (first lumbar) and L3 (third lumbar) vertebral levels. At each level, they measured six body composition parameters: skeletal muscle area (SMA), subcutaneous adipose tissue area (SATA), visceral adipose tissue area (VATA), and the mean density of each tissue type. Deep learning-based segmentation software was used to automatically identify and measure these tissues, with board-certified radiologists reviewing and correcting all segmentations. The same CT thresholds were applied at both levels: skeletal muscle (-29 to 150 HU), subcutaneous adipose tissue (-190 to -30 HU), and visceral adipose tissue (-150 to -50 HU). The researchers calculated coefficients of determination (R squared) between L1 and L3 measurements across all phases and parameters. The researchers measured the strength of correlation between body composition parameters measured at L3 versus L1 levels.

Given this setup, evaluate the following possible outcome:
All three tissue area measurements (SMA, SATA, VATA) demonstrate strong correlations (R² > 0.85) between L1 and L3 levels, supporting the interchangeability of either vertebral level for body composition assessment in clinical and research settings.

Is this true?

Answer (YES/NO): YES